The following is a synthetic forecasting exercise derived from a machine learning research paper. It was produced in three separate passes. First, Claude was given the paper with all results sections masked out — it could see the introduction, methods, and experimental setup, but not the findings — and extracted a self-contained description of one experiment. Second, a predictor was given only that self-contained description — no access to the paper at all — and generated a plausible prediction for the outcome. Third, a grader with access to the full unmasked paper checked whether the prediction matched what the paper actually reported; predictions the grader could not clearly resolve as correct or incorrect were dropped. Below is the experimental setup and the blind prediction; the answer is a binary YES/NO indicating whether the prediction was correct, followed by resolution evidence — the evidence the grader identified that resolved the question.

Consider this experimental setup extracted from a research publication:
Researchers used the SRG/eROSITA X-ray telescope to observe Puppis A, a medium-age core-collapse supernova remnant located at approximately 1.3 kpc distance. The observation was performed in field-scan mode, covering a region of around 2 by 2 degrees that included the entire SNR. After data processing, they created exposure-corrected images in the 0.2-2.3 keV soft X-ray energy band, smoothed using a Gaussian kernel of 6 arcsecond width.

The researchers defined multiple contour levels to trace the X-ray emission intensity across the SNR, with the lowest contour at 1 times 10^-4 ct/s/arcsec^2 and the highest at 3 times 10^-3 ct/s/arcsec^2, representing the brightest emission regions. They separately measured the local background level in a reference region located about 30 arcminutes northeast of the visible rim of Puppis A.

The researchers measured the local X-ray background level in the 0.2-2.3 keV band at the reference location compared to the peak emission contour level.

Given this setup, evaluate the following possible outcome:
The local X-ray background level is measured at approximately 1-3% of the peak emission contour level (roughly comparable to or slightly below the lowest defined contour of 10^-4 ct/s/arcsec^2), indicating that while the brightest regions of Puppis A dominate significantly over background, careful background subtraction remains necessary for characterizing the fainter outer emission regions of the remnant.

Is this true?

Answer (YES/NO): NO